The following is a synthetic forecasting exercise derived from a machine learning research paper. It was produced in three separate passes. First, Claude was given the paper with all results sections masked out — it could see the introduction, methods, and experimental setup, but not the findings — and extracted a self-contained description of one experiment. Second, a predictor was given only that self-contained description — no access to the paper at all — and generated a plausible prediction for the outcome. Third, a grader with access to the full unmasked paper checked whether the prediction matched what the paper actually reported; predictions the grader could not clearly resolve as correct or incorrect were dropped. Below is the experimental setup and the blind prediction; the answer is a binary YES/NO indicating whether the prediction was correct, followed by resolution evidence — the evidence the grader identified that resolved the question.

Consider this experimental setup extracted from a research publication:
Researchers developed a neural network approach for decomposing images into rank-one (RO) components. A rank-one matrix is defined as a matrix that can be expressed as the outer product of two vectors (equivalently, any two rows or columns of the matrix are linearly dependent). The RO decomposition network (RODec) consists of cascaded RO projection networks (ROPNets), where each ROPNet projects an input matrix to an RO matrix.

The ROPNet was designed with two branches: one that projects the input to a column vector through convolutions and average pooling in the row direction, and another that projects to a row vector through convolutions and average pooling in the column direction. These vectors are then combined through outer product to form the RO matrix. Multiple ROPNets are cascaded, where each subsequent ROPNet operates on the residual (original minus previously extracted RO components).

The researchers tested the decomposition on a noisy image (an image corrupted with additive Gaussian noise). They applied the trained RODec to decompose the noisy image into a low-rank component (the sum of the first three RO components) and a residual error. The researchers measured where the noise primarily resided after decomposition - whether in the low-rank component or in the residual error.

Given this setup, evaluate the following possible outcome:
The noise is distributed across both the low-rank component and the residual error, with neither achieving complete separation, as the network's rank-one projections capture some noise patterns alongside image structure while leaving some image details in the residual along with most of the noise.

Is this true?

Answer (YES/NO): NO